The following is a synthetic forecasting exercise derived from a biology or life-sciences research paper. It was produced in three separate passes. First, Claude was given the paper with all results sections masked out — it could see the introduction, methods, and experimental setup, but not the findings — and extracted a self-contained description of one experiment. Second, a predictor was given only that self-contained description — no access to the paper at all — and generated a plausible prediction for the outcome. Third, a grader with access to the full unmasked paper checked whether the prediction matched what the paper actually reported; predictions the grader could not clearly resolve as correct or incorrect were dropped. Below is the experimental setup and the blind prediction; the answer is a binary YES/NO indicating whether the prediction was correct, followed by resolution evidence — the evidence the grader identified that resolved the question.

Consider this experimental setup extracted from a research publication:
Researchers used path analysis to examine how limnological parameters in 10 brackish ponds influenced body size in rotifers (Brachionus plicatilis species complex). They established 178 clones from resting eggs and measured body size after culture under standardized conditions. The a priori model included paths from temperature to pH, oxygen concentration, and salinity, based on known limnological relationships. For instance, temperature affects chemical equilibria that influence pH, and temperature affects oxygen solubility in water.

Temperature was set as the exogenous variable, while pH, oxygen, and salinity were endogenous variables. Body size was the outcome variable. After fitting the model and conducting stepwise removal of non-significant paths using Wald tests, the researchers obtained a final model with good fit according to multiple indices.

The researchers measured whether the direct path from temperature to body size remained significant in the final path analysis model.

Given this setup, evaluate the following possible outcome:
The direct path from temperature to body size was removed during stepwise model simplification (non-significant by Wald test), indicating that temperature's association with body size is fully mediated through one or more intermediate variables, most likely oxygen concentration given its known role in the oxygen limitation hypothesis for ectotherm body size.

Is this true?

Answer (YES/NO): NO